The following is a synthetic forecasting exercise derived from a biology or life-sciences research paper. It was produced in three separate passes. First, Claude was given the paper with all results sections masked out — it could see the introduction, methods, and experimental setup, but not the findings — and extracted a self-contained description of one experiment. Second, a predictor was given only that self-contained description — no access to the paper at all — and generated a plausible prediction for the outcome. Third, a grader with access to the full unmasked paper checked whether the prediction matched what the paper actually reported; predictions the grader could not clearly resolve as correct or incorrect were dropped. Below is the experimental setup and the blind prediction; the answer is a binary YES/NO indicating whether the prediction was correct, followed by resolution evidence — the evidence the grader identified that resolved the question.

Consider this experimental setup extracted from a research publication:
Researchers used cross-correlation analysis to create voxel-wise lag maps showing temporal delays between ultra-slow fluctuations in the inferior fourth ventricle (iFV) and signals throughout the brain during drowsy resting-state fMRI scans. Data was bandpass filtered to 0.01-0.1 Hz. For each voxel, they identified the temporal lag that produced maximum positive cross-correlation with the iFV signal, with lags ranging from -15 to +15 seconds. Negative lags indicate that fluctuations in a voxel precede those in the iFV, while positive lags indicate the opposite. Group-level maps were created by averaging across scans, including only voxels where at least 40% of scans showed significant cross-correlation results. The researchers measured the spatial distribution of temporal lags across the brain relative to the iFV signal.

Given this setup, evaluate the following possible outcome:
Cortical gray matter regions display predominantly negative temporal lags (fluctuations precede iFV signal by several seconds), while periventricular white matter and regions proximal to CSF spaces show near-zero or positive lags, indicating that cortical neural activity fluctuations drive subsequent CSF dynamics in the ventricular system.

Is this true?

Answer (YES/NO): NO